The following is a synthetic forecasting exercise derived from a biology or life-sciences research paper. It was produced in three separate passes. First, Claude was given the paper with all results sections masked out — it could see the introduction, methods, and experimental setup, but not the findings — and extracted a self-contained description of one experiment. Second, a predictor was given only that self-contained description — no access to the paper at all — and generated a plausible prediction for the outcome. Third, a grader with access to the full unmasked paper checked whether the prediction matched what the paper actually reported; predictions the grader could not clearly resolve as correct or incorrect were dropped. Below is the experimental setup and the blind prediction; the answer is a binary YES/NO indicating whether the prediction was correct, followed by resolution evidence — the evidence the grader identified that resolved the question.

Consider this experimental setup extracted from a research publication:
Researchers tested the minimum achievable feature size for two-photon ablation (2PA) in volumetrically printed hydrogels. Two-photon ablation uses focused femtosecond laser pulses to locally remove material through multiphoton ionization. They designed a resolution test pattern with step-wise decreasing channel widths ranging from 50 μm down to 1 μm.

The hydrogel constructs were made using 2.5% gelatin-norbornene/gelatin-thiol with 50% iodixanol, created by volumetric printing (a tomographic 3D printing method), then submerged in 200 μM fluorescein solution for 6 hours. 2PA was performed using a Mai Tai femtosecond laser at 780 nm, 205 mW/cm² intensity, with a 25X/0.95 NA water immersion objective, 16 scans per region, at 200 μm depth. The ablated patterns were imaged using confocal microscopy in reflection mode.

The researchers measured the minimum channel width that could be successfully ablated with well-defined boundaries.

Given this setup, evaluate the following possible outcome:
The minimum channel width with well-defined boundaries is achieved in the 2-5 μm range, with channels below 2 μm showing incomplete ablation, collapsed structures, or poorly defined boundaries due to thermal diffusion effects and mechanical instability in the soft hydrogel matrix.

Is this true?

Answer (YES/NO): NO